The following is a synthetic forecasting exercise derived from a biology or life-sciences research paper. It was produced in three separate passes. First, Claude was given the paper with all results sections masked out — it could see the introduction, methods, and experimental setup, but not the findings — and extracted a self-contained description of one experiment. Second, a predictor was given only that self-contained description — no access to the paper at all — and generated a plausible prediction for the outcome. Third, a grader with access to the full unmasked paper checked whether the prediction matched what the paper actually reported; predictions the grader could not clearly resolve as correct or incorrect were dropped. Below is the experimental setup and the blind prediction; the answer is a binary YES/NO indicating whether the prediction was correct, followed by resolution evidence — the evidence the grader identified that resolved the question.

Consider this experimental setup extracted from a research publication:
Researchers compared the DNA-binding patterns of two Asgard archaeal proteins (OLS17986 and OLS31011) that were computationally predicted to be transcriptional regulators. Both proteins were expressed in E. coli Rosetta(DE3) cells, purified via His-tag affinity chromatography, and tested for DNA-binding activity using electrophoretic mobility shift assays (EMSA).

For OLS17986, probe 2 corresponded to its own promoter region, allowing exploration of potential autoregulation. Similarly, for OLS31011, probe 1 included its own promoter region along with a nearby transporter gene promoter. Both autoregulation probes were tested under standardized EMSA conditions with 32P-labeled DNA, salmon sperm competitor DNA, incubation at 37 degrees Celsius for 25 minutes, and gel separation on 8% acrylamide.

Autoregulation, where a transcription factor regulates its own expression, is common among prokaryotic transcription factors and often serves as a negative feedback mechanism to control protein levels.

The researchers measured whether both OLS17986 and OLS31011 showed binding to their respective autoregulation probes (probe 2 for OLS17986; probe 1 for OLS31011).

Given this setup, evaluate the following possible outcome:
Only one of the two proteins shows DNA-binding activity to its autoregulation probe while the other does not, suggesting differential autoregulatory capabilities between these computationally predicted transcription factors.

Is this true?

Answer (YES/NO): NO